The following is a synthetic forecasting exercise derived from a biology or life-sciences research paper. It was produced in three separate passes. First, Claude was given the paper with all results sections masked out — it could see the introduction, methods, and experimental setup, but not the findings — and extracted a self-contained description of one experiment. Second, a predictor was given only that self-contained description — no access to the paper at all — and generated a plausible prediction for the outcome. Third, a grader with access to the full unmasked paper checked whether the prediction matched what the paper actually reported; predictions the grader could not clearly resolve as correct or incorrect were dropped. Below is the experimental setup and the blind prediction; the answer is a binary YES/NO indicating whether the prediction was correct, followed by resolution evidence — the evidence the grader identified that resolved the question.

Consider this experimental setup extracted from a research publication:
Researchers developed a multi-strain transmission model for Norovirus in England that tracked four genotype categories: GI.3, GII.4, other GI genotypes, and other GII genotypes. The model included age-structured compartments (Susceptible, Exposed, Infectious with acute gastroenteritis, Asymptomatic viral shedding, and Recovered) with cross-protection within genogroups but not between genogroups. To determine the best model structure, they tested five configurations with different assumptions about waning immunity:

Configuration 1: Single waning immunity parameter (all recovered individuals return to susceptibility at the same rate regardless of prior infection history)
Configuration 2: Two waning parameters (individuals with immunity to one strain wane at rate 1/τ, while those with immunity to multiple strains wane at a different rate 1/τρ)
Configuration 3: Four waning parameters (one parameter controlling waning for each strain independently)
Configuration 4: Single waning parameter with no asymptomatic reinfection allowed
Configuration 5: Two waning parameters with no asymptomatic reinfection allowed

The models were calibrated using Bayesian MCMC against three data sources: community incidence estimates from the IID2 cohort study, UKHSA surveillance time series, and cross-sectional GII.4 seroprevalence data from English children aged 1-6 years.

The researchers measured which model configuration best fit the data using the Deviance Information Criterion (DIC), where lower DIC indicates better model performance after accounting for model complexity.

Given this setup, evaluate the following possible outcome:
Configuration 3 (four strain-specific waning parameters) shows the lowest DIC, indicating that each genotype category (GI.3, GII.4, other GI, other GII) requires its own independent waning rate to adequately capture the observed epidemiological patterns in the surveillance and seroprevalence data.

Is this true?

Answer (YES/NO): NO